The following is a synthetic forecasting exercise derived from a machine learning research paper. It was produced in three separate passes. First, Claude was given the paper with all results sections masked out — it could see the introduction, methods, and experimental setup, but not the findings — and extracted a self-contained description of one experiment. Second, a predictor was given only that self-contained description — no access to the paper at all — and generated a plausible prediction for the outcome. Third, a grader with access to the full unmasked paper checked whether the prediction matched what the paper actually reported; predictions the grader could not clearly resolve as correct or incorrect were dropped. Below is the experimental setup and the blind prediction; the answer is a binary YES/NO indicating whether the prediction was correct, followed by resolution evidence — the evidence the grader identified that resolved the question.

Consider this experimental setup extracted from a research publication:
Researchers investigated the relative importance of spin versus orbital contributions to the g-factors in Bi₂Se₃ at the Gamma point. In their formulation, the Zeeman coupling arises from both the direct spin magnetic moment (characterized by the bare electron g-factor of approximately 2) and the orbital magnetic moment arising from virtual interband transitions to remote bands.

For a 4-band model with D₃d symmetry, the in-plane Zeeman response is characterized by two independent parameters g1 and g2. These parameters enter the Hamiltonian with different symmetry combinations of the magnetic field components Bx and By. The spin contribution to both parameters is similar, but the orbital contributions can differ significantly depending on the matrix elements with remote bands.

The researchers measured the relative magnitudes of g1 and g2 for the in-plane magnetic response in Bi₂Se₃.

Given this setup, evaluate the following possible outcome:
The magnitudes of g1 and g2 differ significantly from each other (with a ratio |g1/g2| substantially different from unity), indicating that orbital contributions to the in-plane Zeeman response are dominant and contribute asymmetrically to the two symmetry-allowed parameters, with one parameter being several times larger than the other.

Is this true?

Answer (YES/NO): YES